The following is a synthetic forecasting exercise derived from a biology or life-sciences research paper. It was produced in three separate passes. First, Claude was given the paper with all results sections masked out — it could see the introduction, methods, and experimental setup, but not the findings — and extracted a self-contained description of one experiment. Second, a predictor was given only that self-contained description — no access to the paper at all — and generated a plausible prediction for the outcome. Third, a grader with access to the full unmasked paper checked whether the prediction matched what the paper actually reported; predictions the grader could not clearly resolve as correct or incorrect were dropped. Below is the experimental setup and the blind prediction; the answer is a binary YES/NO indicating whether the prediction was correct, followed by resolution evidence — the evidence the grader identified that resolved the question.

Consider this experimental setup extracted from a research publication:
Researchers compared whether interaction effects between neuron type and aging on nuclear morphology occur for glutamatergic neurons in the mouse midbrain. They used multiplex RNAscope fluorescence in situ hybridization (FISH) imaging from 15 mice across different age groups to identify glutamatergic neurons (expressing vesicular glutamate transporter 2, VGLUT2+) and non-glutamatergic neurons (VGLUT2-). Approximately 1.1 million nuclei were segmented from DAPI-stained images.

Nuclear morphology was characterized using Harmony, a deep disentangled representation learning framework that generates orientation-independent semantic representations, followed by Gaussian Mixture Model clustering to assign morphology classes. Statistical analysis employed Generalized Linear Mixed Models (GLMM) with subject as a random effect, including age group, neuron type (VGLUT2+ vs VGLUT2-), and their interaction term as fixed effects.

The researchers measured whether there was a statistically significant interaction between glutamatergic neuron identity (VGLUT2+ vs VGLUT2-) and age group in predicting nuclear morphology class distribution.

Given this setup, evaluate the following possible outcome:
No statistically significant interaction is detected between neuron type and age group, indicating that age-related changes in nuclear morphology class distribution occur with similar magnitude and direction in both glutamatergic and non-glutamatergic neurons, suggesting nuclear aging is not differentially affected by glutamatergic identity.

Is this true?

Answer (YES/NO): NO